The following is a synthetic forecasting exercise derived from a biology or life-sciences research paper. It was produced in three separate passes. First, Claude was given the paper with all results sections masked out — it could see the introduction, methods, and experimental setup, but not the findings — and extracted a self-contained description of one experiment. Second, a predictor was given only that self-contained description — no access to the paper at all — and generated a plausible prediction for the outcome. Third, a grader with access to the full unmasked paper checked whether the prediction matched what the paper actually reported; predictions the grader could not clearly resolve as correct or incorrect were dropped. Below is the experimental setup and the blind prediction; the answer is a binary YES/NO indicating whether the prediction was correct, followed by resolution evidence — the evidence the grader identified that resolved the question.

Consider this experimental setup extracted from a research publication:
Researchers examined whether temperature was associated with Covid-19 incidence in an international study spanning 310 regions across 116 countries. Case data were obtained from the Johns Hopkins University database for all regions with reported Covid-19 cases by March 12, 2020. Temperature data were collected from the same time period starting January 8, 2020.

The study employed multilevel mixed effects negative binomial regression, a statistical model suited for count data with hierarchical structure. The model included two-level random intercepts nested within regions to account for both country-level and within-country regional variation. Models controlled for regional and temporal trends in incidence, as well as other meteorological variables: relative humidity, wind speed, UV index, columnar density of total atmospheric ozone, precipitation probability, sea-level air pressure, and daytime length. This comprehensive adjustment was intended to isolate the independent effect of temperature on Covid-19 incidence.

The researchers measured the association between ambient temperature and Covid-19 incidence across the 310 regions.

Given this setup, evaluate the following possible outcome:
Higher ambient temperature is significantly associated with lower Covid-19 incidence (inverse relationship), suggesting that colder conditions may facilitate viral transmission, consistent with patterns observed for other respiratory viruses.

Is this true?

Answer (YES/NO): YES